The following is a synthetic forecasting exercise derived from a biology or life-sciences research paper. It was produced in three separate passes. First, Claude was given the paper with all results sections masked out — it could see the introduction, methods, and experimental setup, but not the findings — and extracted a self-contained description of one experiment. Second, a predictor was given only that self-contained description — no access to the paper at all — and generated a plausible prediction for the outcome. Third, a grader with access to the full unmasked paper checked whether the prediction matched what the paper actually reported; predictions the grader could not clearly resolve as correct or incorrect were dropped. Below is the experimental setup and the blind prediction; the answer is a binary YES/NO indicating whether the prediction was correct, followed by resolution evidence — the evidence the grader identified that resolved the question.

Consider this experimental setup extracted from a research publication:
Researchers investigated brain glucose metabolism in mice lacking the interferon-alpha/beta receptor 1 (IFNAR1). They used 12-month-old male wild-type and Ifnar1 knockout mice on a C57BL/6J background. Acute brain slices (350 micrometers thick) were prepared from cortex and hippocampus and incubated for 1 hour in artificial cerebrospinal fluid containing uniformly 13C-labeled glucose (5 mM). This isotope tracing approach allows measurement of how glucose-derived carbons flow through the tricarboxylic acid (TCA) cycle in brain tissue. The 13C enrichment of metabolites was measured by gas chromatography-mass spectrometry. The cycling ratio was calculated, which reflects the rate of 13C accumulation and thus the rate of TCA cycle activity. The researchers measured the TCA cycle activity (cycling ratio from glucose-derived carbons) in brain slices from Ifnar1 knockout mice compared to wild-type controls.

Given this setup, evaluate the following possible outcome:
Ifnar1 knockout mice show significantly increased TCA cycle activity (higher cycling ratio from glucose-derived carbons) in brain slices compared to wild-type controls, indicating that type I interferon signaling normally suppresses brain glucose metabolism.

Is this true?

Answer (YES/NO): YES